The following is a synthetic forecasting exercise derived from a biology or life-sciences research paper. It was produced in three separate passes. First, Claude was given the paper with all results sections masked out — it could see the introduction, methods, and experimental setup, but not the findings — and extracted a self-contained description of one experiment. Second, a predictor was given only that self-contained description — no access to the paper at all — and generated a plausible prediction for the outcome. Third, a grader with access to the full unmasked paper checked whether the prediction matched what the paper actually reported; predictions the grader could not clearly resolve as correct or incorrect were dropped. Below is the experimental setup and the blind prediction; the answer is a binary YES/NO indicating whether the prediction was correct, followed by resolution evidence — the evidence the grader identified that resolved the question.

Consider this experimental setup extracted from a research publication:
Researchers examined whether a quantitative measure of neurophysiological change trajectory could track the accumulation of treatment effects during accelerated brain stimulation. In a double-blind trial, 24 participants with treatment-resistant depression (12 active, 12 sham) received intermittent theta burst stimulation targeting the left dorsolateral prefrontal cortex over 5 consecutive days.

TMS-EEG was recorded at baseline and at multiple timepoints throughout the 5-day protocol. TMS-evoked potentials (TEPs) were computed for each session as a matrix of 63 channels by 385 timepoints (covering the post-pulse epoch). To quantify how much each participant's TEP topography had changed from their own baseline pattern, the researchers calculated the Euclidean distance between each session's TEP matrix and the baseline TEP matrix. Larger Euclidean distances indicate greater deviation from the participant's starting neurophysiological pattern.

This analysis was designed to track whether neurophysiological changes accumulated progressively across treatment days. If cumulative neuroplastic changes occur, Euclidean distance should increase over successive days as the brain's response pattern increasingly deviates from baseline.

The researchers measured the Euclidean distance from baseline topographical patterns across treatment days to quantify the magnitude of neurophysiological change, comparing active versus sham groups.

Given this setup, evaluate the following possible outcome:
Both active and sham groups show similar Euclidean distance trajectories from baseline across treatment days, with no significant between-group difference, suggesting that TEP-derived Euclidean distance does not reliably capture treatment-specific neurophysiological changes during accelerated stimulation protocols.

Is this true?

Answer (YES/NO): NO